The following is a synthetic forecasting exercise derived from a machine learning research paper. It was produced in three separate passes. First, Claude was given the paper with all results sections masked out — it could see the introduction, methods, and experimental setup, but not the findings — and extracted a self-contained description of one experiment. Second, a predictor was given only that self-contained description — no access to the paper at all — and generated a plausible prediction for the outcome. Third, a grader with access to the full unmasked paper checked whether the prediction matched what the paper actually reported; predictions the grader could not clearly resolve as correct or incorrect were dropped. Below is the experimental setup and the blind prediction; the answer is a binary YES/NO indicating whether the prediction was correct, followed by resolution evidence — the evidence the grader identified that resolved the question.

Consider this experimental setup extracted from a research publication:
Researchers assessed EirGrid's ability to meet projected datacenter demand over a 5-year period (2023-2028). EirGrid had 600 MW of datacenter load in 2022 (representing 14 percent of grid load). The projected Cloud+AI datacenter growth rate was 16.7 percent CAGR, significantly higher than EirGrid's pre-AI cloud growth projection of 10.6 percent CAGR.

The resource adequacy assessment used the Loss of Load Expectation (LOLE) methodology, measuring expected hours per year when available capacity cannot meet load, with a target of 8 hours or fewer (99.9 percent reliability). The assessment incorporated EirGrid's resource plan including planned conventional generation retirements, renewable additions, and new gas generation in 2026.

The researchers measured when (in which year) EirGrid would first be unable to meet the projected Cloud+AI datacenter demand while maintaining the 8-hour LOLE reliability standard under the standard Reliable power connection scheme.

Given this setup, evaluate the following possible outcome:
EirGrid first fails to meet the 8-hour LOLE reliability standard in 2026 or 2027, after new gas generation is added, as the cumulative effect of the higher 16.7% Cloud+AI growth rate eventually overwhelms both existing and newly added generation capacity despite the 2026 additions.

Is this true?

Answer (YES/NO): NO